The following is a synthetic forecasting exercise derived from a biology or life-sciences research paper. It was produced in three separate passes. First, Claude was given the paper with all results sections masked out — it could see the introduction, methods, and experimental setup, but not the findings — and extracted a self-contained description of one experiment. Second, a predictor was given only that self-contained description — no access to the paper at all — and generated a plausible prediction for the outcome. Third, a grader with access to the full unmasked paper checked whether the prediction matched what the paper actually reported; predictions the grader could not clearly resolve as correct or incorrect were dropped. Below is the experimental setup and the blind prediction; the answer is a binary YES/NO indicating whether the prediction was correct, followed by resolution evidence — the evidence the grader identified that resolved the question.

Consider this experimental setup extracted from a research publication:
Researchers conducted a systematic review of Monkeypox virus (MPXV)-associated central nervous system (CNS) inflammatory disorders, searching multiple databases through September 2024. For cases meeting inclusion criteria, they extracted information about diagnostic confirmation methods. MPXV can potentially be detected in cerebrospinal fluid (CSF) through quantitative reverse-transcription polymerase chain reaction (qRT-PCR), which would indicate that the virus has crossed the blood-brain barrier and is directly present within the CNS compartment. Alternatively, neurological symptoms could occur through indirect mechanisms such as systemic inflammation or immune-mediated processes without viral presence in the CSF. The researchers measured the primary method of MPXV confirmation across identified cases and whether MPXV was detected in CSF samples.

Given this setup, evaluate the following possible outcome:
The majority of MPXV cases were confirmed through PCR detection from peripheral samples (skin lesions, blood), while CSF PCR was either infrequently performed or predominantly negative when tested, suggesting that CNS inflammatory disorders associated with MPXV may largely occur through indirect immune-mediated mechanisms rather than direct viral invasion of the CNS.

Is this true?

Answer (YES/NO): NO